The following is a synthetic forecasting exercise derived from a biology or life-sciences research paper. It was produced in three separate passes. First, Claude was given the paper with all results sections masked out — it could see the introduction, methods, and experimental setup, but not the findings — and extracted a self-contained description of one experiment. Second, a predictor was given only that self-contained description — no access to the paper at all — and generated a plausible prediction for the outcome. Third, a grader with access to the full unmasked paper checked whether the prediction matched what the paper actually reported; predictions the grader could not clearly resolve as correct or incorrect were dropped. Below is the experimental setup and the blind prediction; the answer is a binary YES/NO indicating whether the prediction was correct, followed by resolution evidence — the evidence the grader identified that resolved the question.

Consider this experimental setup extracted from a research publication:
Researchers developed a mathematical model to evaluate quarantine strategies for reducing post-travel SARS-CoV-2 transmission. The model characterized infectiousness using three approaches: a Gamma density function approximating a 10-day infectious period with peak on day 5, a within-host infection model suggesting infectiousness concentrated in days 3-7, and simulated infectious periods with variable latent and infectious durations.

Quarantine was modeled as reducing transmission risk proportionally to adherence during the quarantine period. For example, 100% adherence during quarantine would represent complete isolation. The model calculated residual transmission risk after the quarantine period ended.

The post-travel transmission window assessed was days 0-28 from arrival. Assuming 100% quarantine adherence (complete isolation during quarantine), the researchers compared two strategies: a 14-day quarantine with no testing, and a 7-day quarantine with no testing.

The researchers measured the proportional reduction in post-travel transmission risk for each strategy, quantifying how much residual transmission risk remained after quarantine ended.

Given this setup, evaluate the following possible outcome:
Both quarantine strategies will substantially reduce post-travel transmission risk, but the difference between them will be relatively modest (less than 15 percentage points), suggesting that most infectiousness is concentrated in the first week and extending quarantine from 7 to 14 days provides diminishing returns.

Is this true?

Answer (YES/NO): NO